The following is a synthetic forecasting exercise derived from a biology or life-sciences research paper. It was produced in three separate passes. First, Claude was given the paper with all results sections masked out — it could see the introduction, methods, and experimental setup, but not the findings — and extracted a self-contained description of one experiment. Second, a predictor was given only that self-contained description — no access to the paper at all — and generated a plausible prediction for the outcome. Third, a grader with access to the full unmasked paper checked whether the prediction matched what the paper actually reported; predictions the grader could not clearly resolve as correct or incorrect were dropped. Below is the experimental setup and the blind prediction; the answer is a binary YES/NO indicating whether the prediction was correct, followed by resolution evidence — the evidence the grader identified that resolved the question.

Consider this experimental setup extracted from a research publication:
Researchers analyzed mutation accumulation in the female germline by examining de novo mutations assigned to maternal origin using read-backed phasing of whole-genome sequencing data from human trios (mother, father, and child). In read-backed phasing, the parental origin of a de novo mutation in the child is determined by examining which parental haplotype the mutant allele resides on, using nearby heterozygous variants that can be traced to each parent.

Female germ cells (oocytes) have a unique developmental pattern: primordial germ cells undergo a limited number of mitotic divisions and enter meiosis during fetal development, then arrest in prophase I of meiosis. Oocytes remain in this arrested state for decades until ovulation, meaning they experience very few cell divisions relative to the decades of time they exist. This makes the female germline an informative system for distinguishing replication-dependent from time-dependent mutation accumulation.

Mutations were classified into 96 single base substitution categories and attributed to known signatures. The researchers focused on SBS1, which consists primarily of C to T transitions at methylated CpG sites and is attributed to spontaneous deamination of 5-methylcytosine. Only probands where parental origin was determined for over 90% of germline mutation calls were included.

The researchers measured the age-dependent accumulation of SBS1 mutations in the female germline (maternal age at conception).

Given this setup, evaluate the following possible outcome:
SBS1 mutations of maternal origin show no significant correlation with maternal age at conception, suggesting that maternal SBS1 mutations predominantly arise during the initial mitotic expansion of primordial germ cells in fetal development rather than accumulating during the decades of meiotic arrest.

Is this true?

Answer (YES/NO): NO